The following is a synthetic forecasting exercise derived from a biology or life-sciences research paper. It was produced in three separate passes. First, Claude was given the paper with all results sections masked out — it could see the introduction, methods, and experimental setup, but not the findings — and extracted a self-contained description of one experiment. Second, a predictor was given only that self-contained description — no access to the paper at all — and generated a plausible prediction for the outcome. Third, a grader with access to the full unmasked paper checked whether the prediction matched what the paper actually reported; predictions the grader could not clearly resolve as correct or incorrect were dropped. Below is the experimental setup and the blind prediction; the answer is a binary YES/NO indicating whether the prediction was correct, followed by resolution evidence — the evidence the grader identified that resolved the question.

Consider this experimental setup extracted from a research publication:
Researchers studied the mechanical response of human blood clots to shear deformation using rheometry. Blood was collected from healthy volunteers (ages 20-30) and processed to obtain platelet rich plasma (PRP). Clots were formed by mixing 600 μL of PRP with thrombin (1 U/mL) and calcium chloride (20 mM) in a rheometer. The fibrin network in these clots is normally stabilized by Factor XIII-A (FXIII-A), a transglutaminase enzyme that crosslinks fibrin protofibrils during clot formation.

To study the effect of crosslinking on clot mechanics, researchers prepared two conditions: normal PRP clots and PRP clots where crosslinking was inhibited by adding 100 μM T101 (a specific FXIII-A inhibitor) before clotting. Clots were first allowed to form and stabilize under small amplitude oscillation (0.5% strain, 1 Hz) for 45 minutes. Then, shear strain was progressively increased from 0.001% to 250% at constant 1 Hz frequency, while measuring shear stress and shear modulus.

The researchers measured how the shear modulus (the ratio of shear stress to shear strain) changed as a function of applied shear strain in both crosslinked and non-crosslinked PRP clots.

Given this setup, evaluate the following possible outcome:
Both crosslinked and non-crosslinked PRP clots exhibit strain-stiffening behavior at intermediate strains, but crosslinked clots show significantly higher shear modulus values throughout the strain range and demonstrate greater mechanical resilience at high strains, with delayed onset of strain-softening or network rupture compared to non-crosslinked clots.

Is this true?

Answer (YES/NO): NO